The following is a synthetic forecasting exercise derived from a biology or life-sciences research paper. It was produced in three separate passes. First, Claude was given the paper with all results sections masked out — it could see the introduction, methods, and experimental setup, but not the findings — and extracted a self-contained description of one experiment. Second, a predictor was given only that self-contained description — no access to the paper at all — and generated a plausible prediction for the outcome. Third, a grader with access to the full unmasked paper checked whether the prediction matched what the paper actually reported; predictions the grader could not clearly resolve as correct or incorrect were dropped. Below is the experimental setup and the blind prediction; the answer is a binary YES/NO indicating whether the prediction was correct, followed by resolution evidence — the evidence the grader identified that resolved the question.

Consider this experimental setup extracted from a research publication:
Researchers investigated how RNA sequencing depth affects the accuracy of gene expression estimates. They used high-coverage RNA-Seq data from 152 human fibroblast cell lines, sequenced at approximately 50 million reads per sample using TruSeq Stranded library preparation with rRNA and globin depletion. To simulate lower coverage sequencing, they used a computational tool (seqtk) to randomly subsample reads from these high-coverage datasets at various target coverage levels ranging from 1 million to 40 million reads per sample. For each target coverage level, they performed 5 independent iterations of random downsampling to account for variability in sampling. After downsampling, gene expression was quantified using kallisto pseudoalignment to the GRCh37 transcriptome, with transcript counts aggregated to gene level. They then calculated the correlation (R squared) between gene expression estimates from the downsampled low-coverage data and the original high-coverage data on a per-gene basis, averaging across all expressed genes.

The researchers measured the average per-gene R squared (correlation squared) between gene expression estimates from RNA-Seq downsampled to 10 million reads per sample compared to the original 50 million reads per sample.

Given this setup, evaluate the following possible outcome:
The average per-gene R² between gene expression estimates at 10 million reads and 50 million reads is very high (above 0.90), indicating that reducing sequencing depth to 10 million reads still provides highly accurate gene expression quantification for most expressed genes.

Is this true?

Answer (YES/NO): NO